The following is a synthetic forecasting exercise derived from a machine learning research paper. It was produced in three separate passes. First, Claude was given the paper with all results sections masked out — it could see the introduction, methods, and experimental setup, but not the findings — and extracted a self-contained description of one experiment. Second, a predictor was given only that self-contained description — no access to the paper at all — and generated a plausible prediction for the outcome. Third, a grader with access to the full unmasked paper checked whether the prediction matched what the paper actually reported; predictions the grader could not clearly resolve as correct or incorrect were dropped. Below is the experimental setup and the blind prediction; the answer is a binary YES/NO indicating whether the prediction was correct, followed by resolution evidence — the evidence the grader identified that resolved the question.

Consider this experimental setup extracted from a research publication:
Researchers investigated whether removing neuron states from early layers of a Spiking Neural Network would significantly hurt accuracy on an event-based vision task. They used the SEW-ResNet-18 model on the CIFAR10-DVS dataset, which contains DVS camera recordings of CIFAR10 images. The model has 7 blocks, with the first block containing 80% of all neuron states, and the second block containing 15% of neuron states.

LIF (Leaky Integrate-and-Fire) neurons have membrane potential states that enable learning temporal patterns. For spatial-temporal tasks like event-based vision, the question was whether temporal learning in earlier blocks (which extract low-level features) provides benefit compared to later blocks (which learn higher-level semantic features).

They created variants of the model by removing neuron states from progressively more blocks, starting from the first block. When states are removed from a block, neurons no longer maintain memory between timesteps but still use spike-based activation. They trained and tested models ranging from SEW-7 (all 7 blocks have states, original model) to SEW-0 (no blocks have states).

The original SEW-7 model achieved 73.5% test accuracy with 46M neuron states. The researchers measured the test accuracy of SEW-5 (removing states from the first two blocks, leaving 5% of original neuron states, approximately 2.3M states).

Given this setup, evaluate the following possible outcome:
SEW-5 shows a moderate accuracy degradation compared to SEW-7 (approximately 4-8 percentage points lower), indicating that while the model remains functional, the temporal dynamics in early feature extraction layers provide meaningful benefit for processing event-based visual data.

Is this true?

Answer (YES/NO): NO